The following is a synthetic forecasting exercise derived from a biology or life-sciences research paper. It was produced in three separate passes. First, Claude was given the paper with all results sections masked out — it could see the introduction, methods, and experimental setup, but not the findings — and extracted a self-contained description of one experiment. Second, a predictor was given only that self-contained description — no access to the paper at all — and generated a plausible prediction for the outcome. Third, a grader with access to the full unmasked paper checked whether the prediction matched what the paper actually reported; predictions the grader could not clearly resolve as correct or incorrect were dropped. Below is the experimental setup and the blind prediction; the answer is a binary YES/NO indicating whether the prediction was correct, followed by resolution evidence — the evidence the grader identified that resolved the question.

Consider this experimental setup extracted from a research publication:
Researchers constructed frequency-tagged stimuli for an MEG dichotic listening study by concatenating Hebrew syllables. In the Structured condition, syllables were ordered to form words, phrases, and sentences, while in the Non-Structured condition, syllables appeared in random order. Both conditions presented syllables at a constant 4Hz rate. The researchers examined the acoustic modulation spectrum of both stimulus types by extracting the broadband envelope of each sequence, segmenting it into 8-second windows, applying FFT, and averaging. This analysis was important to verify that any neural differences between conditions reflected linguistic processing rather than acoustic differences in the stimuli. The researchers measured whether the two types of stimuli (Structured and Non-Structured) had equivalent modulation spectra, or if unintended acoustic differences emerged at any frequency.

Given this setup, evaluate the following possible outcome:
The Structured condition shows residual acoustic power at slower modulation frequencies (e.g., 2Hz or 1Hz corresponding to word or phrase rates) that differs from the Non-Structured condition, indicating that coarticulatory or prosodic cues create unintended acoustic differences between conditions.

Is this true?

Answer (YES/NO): NO